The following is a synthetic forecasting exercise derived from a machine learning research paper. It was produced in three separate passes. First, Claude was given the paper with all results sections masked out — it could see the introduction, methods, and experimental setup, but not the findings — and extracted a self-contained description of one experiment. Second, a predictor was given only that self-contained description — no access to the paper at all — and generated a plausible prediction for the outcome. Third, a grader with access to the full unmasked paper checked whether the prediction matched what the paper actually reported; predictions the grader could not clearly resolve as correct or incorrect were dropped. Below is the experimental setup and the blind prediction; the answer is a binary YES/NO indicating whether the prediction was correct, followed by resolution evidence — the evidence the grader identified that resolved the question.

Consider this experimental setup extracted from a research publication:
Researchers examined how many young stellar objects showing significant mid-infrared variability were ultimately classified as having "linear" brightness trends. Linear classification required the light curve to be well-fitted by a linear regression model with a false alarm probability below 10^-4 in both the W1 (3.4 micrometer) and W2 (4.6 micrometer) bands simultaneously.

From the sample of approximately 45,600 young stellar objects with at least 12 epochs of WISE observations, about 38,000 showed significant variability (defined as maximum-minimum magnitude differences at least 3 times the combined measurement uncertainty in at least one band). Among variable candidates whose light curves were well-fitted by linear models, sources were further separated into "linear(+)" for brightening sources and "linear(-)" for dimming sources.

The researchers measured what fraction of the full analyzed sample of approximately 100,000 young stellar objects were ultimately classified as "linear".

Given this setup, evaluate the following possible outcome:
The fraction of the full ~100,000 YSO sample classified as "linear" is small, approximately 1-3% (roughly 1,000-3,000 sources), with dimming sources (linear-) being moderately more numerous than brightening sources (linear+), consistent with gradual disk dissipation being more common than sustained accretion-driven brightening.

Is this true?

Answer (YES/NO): NO